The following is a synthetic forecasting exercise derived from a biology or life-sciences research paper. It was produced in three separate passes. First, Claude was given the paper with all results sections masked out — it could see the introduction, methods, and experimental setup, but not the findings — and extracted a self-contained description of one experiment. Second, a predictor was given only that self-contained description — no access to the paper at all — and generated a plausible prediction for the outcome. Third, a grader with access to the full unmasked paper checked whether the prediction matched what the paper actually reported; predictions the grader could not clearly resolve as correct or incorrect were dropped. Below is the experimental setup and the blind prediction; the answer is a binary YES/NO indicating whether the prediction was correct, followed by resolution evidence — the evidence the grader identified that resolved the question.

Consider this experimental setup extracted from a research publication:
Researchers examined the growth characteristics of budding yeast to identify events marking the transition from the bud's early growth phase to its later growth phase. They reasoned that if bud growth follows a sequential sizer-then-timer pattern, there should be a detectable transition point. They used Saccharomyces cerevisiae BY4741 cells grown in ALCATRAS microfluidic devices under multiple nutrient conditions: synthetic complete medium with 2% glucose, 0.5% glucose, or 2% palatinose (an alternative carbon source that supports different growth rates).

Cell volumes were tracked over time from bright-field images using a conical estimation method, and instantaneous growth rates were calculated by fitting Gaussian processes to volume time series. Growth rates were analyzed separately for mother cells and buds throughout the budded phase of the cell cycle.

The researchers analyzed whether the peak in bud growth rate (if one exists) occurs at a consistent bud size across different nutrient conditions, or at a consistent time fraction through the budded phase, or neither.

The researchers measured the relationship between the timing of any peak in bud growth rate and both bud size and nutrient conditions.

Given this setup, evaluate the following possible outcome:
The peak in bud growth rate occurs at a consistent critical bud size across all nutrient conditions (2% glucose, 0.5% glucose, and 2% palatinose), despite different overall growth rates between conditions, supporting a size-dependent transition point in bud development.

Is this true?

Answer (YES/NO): YES